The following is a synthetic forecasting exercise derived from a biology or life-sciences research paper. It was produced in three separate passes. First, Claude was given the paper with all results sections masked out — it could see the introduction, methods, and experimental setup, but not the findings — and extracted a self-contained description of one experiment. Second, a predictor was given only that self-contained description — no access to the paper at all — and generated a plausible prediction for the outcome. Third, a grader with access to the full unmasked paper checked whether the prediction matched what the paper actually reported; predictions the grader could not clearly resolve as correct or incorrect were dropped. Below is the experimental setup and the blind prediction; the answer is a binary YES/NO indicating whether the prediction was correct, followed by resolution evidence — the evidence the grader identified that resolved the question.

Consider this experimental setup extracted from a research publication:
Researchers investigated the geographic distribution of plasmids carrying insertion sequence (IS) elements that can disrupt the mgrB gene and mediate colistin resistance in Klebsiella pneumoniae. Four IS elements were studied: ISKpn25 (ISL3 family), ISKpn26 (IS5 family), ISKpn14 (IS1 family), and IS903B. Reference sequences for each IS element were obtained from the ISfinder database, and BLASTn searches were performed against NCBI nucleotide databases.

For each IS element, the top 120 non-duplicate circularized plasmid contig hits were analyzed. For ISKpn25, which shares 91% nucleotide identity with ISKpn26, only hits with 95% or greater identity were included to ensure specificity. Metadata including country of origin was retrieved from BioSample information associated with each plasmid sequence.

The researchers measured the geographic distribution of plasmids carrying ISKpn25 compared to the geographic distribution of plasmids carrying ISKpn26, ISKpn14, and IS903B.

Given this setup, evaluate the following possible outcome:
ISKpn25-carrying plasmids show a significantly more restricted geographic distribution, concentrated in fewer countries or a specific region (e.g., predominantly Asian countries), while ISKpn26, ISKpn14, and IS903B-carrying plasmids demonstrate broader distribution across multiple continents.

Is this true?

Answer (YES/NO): NO